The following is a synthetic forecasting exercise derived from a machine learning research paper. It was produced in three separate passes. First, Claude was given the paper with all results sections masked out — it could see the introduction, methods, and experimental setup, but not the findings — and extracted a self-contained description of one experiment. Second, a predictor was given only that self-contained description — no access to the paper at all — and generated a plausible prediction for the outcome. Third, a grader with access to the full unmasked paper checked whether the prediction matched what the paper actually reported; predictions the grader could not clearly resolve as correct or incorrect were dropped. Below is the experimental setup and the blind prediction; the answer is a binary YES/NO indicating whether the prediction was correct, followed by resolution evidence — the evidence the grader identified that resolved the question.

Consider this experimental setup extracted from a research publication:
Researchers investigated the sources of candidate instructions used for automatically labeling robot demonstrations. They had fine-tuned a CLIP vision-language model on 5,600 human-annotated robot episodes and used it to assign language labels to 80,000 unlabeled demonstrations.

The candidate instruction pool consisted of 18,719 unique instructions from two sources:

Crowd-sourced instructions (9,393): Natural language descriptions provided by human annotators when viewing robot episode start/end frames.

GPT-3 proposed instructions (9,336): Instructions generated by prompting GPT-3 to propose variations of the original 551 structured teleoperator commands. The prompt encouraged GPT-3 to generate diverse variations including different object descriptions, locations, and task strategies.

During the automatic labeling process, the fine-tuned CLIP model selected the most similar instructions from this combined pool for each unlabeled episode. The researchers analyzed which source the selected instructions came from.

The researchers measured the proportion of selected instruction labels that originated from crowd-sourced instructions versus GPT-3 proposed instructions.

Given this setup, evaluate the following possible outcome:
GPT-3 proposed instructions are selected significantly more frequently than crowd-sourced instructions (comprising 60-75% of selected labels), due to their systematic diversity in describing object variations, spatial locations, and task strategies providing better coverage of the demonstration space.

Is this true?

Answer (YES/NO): NO